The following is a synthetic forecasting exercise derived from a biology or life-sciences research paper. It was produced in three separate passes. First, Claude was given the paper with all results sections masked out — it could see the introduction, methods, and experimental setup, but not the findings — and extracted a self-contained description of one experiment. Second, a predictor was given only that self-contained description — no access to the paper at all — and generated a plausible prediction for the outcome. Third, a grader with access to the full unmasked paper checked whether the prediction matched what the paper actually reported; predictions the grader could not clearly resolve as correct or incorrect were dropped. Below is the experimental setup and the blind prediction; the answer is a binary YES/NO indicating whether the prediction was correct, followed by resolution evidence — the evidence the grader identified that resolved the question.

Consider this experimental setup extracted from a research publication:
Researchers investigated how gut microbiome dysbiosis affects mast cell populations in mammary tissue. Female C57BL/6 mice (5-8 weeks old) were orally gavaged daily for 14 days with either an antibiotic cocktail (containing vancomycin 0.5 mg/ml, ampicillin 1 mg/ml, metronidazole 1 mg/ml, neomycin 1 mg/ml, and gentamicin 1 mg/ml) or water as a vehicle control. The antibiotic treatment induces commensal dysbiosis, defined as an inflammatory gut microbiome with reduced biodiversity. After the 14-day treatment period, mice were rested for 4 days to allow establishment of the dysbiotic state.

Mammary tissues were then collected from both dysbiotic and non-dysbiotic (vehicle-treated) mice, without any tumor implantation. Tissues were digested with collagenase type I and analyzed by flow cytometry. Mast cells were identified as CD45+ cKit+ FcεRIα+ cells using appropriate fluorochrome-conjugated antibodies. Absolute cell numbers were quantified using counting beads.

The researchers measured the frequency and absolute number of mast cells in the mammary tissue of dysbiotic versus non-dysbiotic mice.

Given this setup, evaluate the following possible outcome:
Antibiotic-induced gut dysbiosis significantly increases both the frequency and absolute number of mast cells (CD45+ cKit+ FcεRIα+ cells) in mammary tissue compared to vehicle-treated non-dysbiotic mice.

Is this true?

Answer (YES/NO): YES